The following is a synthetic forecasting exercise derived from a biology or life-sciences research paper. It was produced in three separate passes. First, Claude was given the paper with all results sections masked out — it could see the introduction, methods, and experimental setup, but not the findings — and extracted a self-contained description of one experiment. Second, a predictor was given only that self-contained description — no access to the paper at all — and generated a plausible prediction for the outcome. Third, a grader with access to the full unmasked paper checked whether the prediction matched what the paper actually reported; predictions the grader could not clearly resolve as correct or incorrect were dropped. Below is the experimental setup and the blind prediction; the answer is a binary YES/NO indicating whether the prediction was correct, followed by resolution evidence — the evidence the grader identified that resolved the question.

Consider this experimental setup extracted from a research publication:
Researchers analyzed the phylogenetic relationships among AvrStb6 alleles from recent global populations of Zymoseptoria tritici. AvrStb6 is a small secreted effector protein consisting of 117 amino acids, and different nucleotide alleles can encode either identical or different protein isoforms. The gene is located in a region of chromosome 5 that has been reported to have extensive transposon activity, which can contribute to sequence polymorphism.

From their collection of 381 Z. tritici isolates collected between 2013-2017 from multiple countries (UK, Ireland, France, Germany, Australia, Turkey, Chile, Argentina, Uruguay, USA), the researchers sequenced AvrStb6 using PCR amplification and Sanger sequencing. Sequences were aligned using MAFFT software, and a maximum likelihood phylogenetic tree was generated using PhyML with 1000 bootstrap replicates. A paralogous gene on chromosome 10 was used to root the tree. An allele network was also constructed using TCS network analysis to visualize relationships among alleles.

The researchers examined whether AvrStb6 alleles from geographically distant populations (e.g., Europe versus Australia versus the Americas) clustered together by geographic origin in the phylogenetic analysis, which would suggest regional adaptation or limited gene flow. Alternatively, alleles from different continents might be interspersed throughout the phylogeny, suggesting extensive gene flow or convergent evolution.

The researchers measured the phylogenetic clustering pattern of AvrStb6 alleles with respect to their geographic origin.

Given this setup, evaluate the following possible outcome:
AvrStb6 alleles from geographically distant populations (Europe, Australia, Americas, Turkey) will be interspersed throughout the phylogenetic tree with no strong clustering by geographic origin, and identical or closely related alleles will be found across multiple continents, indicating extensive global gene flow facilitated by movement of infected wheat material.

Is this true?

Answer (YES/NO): NO